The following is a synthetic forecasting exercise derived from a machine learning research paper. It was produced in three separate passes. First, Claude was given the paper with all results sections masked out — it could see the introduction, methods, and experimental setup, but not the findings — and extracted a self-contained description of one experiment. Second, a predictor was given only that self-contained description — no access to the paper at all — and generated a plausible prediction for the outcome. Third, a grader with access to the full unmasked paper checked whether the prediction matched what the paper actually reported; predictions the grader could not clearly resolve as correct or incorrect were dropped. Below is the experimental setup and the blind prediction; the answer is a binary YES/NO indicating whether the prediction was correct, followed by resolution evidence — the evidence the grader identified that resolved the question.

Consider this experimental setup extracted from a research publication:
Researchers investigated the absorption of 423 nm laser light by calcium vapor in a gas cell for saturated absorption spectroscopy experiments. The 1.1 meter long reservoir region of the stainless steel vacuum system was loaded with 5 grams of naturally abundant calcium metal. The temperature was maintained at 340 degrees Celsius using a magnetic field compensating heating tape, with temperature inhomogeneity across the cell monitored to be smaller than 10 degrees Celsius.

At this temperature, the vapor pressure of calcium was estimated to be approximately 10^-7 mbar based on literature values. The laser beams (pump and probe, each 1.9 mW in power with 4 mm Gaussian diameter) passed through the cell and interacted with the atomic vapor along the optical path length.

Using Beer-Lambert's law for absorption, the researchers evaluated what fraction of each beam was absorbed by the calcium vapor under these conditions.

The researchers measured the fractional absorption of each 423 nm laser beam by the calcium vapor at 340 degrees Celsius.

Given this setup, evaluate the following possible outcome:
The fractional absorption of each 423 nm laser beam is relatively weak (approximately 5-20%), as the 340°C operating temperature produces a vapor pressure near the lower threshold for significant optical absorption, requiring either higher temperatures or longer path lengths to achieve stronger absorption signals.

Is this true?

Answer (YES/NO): YES